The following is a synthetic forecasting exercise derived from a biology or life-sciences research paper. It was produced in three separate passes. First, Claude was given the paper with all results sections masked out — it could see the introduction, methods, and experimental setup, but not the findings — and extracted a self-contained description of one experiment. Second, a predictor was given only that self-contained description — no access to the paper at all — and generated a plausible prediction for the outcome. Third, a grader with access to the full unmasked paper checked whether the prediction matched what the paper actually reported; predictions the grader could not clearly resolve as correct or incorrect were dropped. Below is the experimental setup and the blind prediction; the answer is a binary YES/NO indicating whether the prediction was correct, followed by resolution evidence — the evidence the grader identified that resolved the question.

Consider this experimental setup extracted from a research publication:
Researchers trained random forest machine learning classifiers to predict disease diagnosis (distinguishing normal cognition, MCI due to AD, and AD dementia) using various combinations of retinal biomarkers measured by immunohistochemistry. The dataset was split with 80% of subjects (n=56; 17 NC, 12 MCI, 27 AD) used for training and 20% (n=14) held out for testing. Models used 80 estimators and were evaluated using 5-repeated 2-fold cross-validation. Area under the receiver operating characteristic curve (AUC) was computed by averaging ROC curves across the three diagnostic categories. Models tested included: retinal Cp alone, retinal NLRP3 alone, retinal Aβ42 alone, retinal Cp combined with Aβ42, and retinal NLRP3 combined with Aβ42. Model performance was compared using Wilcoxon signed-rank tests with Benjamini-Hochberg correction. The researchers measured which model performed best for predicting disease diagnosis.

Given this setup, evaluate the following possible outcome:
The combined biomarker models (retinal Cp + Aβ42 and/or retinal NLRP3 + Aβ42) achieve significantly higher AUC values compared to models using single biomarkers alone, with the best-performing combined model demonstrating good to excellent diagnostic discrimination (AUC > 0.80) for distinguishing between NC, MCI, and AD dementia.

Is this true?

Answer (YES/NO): YES